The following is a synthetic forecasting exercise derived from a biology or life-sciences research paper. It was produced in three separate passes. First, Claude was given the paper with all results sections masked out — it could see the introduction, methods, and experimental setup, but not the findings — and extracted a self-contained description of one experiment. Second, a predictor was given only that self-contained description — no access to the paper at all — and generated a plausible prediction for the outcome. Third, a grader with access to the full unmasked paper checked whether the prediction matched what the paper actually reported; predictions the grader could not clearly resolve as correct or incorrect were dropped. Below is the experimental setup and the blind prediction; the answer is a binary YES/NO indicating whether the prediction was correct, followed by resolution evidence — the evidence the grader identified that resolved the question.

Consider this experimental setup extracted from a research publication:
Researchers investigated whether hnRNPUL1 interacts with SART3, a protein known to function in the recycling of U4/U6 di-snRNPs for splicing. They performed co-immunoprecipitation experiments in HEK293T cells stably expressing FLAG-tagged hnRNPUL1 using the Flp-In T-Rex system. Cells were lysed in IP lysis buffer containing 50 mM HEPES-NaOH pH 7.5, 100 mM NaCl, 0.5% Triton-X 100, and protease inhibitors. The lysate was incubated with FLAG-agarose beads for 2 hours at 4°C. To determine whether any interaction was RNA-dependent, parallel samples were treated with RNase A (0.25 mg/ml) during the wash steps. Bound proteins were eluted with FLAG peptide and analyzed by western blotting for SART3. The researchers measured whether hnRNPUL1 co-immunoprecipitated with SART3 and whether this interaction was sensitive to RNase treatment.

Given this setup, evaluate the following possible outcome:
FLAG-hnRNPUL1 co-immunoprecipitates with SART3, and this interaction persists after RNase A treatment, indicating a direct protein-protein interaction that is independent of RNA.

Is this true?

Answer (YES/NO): NO